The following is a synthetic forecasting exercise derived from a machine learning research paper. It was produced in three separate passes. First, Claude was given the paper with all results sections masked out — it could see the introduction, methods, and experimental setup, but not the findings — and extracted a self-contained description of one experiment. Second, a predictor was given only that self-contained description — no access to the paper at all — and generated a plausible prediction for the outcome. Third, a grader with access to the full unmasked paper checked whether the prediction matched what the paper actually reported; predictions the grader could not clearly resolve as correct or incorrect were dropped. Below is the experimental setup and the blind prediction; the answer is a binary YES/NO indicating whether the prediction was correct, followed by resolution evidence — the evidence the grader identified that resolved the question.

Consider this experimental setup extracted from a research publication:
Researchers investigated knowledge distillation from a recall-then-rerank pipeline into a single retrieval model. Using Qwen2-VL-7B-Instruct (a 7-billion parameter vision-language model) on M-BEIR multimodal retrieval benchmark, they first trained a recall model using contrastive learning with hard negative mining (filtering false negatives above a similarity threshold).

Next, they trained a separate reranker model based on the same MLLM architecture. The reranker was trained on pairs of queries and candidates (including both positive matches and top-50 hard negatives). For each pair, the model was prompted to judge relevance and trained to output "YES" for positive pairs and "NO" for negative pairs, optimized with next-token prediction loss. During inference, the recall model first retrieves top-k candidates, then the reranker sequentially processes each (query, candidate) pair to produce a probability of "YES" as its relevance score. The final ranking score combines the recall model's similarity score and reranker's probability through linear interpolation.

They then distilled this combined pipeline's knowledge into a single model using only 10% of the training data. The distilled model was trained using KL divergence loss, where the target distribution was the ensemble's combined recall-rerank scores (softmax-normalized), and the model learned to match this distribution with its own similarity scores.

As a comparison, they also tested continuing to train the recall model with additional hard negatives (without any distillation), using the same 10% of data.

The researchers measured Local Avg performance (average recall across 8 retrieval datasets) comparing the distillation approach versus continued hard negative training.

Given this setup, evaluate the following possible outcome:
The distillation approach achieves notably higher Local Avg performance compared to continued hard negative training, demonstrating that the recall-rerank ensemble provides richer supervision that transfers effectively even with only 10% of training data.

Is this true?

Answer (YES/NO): YES